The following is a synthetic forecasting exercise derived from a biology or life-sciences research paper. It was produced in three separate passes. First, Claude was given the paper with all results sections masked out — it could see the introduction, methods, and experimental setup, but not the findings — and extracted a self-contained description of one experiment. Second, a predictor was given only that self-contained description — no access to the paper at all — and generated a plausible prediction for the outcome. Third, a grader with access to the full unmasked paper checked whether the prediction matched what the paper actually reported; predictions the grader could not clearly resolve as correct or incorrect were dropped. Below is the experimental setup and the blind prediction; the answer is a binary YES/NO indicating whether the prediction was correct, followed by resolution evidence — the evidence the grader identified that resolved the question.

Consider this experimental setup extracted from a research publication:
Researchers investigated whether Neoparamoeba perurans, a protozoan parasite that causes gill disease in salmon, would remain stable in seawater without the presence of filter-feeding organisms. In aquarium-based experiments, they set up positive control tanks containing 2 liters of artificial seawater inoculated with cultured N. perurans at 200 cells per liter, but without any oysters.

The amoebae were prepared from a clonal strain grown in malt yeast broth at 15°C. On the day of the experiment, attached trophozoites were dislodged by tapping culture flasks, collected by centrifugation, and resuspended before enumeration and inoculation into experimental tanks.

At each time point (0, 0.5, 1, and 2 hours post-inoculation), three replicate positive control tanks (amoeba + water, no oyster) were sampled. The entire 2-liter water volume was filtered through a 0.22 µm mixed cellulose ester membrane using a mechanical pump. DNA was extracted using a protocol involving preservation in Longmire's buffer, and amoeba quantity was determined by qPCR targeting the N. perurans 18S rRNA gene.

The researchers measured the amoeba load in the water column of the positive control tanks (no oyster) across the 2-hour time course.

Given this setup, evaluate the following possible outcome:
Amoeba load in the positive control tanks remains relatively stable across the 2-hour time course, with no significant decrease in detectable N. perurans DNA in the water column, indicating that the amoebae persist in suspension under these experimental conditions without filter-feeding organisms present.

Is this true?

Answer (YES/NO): YES